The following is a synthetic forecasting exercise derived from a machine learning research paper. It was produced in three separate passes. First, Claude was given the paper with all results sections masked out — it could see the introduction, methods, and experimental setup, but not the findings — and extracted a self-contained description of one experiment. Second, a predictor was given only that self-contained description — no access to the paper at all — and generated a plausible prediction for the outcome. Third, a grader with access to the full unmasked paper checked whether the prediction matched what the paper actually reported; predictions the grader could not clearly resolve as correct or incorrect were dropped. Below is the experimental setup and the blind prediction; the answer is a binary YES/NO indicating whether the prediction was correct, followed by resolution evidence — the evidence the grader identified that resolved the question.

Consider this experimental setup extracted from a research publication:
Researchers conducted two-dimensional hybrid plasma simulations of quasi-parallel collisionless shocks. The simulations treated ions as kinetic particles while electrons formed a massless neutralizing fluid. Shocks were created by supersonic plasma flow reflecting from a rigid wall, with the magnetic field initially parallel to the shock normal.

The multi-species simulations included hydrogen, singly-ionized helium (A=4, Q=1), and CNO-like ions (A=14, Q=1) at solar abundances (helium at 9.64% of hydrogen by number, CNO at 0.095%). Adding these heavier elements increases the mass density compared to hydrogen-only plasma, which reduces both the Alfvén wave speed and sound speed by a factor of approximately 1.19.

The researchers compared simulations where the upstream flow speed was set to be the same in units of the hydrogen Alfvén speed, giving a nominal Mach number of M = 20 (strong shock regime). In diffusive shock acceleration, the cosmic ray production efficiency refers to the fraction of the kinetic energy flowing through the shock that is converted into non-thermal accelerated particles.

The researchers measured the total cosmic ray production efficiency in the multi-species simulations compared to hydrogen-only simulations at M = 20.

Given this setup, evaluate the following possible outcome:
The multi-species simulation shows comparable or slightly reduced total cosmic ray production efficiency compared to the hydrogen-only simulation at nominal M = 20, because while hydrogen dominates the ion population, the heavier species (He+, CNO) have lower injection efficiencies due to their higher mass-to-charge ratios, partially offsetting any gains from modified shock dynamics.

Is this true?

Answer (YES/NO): NO